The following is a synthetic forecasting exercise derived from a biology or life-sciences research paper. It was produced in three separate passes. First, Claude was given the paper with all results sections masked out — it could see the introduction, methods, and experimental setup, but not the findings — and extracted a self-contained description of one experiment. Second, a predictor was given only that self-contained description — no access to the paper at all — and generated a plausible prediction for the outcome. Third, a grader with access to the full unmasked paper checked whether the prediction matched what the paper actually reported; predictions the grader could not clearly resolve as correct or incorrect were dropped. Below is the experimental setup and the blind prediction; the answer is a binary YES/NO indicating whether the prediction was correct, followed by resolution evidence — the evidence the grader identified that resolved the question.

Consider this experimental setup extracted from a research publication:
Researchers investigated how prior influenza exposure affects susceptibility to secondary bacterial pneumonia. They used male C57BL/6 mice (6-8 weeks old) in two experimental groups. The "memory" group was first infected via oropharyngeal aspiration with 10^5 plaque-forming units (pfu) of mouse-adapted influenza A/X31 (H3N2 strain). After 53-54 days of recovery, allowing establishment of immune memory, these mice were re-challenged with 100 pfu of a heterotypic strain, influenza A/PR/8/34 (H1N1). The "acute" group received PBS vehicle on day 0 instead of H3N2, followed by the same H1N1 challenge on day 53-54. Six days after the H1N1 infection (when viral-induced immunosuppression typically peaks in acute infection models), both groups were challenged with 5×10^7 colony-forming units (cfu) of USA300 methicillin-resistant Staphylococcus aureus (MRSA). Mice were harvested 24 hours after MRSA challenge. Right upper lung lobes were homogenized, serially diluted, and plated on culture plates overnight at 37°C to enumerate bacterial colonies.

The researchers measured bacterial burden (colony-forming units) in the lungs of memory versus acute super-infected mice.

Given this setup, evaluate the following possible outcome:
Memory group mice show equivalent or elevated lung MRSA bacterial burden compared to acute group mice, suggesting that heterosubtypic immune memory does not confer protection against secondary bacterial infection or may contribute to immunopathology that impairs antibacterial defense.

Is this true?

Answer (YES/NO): NO